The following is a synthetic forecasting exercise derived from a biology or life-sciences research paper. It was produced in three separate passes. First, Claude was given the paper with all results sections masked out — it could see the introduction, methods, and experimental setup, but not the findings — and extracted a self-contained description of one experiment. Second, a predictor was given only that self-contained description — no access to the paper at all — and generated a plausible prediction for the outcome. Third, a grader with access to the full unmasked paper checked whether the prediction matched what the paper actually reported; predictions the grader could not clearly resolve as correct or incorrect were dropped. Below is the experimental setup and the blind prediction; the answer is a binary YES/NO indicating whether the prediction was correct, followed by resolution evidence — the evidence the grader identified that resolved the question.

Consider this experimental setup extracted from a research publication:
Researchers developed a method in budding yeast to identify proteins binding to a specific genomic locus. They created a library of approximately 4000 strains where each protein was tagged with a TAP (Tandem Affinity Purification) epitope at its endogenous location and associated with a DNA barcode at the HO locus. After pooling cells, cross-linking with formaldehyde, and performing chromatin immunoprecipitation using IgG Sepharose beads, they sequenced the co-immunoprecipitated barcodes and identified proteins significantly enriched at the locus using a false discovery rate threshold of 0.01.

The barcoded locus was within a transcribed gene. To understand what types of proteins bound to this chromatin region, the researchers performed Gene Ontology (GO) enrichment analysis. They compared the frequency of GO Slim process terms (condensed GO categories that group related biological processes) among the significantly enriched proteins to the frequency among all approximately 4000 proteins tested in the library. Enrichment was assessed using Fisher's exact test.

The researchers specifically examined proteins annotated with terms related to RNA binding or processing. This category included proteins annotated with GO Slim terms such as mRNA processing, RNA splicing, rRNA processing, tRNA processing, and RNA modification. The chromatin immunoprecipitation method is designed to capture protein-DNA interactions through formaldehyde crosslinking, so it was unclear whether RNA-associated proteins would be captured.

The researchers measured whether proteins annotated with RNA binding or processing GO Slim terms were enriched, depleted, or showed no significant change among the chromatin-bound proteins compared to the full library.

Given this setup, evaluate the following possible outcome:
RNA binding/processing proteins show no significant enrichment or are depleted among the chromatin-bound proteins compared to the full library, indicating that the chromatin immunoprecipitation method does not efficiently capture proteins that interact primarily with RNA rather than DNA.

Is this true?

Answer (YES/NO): NO